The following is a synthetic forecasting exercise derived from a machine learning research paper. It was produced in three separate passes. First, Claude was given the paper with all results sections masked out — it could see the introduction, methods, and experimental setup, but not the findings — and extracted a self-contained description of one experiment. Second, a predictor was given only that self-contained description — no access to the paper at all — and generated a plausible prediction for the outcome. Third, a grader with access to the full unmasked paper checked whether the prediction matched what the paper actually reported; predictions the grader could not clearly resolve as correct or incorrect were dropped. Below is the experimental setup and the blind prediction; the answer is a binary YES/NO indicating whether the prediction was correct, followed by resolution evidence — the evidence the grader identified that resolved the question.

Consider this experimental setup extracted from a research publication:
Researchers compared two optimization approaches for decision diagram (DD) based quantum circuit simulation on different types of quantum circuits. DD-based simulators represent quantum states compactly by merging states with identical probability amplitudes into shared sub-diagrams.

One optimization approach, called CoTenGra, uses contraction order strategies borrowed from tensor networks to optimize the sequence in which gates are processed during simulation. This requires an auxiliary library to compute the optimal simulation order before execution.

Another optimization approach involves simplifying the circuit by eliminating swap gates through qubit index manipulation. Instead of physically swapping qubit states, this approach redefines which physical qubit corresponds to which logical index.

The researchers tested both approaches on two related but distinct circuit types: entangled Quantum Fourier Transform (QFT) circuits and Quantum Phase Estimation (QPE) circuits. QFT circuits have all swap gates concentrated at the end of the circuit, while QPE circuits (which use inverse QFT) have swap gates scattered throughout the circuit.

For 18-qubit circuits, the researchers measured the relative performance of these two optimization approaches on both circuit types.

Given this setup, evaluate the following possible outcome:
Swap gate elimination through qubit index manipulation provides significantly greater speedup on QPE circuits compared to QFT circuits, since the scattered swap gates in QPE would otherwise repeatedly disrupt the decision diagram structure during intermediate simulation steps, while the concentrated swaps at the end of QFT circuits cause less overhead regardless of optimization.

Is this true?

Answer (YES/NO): YES